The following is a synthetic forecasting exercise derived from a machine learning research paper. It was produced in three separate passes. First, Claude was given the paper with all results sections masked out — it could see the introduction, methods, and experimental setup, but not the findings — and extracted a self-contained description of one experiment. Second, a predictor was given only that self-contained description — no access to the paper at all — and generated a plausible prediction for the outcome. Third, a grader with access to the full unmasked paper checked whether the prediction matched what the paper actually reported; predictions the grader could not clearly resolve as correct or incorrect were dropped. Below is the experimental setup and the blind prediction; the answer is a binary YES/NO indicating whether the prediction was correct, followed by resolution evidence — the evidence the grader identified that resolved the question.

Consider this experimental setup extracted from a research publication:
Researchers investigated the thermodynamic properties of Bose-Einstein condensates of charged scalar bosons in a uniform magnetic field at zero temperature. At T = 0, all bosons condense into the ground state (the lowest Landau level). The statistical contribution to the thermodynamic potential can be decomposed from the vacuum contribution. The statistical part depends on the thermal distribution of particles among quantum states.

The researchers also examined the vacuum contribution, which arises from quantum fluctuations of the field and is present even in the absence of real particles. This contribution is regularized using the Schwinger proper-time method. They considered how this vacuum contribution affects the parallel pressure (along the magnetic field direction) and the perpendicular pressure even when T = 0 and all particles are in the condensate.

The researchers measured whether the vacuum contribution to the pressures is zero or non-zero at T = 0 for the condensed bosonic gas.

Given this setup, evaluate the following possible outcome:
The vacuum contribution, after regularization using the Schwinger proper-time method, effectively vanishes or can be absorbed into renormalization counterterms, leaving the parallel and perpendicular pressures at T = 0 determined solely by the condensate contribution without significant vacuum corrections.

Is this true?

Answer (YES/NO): NO